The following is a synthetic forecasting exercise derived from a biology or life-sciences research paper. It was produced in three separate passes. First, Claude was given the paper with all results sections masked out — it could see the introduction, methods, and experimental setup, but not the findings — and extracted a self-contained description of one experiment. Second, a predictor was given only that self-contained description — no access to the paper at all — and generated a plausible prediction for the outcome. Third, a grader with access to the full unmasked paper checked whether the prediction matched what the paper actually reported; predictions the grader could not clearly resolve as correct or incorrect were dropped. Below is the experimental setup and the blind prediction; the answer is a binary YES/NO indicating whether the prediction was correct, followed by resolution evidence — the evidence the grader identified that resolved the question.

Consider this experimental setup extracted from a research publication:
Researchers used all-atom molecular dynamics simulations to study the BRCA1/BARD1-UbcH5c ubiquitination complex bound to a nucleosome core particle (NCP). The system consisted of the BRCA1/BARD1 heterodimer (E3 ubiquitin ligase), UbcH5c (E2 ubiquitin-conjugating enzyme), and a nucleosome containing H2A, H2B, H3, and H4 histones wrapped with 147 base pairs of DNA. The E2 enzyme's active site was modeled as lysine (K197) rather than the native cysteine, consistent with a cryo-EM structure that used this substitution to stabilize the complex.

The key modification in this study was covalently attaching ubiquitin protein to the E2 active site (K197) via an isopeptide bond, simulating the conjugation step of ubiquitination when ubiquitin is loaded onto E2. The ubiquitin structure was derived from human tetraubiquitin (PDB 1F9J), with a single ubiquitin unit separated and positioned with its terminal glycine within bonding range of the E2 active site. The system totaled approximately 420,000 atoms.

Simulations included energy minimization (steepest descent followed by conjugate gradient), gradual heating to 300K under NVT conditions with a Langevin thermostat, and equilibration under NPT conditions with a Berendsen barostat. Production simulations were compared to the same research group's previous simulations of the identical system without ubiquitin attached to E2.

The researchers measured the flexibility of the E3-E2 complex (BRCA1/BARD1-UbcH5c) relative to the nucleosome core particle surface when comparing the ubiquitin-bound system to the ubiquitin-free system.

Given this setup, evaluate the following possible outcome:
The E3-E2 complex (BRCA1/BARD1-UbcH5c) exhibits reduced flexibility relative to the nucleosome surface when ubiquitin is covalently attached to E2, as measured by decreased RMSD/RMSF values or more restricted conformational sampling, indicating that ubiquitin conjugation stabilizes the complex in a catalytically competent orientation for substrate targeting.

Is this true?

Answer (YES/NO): YES